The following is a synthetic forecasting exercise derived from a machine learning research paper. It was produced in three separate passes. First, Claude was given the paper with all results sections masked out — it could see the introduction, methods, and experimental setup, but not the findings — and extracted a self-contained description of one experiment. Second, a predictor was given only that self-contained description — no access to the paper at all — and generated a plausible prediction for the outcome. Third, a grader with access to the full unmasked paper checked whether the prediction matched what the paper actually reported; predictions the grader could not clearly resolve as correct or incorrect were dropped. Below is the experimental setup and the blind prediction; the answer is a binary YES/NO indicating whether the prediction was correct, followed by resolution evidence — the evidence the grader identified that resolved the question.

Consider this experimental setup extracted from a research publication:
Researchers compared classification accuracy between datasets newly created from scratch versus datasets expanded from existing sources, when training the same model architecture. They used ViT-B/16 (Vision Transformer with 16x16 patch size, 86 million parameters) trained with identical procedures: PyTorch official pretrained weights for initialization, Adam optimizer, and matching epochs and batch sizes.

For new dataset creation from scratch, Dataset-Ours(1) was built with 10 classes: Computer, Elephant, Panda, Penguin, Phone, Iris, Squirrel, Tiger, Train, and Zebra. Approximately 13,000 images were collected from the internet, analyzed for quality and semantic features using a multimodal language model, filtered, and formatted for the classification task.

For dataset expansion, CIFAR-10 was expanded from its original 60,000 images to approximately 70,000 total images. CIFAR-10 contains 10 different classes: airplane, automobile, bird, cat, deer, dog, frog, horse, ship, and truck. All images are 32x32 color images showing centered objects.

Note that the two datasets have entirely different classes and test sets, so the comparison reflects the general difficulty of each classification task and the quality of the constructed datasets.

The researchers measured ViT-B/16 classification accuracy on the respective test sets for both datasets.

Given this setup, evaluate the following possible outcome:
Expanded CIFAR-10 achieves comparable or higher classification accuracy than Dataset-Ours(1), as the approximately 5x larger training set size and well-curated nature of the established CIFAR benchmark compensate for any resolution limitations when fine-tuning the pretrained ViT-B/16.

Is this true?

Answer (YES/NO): NO